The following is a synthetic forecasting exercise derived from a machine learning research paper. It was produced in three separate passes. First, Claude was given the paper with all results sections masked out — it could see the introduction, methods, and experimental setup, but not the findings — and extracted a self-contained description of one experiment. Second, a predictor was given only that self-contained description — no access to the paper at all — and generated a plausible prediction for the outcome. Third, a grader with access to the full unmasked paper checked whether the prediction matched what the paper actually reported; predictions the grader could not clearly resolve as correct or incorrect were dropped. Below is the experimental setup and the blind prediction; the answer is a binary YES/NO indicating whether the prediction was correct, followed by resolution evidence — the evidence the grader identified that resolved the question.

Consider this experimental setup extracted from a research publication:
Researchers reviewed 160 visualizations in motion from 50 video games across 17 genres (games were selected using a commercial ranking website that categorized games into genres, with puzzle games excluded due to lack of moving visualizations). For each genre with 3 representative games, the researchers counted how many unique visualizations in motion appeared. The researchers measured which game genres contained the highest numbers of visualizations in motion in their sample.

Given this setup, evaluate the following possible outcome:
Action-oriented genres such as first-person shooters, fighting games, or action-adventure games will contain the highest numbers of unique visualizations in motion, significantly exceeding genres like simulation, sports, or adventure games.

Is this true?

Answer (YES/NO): NO